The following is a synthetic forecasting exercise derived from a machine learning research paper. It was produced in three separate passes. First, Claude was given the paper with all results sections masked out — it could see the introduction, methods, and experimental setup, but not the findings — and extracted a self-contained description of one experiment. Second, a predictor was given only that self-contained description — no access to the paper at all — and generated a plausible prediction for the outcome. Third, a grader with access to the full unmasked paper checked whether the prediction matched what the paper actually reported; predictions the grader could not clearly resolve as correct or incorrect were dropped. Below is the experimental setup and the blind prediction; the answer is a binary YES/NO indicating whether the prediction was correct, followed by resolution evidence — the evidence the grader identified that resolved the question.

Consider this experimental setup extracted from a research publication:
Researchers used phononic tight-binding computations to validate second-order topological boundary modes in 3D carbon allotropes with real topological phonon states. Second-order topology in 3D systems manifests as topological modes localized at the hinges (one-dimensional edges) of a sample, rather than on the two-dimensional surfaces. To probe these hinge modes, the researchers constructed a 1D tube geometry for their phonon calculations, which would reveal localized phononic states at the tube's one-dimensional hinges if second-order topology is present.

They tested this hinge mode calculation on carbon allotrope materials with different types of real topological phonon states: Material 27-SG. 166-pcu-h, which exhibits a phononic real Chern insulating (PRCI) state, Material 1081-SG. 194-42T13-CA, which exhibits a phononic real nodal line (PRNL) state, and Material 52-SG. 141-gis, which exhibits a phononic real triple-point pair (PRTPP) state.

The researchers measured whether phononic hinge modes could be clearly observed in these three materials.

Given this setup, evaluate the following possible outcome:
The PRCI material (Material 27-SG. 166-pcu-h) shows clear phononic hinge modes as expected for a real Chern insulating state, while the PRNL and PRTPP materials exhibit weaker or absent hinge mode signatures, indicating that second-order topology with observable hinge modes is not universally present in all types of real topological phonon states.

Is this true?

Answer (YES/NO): NO